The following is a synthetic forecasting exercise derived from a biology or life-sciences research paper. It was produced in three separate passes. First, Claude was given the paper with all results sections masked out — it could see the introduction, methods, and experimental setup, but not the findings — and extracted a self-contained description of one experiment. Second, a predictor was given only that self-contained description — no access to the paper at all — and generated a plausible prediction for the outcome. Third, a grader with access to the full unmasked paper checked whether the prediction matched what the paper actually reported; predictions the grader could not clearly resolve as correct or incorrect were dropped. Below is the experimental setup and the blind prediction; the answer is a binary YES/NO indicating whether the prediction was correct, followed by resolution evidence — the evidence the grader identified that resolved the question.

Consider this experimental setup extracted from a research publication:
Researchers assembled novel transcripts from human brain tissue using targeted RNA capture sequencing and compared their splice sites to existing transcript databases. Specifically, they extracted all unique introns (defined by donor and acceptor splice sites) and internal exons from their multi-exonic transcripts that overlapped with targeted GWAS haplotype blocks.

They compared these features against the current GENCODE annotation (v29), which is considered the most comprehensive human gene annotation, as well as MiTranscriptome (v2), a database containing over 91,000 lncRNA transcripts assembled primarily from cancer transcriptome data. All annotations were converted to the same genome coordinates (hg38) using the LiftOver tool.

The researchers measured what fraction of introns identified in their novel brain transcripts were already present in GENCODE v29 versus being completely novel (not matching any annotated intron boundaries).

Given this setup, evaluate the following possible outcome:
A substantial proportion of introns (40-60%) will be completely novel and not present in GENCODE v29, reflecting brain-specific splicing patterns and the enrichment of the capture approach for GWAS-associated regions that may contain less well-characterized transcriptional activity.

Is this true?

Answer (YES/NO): NO